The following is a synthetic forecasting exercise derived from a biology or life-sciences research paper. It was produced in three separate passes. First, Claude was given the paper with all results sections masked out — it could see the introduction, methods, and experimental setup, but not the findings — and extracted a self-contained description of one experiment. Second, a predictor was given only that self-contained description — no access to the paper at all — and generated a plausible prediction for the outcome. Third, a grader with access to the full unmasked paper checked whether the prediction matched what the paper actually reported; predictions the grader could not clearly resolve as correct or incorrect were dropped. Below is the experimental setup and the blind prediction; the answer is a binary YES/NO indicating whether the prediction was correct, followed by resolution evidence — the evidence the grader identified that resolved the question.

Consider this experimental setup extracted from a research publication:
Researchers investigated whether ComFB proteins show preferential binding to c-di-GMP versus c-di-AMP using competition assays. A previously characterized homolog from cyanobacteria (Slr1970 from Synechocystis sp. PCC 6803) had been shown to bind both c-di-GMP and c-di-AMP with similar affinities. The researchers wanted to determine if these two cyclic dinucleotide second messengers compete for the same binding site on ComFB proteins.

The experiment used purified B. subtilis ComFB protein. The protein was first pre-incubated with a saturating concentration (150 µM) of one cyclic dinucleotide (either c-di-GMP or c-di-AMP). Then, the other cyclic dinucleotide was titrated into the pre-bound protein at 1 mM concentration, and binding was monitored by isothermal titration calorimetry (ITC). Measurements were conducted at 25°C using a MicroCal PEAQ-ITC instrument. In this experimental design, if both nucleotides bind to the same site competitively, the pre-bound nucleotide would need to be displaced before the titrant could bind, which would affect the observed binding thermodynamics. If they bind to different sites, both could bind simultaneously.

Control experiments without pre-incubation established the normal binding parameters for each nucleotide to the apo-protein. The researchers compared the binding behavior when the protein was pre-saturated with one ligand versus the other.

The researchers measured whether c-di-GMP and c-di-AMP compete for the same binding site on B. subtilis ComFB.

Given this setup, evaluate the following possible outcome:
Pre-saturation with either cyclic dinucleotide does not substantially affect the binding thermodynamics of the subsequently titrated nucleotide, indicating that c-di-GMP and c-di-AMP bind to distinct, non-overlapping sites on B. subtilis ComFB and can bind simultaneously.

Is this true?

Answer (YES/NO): NO